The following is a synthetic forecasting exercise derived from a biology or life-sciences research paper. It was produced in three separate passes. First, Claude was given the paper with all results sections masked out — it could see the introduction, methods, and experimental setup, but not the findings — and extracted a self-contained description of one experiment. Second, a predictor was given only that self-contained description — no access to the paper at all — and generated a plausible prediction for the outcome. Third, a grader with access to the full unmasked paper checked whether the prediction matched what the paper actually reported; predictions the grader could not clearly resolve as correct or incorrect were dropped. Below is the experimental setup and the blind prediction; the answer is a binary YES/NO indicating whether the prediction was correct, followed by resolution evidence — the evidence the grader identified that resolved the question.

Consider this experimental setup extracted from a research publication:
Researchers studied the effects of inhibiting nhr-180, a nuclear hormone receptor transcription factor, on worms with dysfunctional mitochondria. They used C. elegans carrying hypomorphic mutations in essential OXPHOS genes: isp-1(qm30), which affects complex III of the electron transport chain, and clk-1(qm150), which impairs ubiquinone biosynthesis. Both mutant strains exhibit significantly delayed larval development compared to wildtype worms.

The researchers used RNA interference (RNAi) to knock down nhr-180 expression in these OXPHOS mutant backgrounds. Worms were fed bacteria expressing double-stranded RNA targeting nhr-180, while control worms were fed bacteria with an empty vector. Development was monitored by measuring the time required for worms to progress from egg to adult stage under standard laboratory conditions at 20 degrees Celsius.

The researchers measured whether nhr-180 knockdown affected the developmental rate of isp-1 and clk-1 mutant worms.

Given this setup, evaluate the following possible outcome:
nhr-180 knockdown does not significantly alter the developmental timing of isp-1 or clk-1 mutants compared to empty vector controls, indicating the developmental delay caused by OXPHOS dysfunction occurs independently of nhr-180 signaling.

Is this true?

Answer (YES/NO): NO